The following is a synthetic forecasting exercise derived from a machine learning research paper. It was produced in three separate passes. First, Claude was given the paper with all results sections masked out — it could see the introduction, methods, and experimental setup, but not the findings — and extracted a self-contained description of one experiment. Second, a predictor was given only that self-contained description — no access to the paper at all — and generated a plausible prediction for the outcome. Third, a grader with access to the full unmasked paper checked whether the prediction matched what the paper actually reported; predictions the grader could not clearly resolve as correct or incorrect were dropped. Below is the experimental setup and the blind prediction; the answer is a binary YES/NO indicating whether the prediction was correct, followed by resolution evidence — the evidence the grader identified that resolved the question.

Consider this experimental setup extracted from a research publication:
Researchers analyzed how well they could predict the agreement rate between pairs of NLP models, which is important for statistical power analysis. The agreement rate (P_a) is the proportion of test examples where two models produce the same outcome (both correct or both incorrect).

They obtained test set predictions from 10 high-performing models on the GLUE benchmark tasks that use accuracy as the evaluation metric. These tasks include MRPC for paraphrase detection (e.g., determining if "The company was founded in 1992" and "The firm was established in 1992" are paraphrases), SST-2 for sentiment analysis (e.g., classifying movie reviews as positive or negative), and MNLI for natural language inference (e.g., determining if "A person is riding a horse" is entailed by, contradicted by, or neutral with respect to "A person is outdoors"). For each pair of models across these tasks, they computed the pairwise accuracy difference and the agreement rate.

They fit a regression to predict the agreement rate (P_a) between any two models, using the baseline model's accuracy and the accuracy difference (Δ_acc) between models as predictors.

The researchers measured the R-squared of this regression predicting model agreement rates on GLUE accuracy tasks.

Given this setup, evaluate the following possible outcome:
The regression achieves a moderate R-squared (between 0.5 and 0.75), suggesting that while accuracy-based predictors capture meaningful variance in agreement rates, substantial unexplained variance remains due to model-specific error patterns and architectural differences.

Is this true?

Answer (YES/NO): NO